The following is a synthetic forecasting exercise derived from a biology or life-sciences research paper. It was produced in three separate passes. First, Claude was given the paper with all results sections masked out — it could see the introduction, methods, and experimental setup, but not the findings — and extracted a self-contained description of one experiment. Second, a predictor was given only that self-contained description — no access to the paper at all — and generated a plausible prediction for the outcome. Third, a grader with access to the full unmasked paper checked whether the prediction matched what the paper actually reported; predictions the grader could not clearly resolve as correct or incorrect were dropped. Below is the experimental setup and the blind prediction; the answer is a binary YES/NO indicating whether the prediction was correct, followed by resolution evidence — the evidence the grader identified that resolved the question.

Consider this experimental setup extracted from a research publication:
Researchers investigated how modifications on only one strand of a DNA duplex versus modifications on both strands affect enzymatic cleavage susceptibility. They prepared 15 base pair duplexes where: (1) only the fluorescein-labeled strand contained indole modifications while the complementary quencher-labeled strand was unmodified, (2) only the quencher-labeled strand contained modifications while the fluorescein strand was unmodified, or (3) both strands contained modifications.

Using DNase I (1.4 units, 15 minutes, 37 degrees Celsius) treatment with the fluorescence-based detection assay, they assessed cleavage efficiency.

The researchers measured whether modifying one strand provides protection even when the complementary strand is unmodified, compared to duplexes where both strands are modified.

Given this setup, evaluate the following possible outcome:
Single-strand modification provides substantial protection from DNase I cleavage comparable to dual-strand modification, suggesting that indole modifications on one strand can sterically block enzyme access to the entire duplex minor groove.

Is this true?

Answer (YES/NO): NO